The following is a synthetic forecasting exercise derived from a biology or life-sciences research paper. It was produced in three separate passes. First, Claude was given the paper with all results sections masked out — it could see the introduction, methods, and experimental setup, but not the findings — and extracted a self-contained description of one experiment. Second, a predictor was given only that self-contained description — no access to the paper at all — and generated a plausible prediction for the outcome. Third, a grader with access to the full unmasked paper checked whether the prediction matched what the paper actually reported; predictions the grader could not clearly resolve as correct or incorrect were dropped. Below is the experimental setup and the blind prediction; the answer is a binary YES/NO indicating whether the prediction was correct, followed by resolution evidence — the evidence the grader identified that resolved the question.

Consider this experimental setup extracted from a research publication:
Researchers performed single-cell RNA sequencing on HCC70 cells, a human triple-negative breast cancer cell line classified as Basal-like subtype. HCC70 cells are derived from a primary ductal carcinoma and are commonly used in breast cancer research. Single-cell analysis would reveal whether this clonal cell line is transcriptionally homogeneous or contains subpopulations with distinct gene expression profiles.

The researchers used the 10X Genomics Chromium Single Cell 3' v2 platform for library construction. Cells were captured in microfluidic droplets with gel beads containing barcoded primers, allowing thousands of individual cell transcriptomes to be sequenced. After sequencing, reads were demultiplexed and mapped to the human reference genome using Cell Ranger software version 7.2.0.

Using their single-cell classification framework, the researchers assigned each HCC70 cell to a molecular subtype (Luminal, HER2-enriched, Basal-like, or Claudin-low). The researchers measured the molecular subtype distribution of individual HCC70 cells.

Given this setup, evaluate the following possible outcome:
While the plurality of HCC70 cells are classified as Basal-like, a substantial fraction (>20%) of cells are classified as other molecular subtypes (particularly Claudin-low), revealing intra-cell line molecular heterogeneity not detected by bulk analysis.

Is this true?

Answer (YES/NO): NO